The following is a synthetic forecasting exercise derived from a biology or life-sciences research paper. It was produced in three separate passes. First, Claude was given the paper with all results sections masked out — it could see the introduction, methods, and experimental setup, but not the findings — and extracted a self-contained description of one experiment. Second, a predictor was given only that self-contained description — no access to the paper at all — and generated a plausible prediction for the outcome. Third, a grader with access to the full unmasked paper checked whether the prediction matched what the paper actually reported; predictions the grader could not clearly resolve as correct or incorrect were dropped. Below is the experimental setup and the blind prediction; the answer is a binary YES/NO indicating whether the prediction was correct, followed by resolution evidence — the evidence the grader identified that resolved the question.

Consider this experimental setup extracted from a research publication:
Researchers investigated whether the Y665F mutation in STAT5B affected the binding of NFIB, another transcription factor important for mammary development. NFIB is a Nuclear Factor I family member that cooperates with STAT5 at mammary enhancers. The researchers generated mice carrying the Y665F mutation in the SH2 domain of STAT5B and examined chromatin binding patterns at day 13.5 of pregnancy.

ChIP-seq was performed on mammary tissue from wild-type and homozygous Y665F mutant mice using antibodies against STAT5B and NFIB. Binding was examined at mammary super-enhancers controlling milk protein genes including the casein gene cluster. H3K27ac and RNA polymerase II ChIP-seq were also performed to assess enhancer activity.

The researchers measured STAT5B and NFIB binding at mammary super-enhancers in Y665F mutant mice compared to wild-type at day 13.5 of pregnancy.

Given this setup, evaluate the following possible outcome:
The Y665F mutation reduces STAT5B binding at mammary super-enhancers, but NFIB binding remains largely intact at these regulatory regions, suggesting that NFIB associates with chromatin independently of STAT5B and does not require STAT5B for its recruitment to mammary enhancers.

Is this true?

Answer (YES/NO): NO